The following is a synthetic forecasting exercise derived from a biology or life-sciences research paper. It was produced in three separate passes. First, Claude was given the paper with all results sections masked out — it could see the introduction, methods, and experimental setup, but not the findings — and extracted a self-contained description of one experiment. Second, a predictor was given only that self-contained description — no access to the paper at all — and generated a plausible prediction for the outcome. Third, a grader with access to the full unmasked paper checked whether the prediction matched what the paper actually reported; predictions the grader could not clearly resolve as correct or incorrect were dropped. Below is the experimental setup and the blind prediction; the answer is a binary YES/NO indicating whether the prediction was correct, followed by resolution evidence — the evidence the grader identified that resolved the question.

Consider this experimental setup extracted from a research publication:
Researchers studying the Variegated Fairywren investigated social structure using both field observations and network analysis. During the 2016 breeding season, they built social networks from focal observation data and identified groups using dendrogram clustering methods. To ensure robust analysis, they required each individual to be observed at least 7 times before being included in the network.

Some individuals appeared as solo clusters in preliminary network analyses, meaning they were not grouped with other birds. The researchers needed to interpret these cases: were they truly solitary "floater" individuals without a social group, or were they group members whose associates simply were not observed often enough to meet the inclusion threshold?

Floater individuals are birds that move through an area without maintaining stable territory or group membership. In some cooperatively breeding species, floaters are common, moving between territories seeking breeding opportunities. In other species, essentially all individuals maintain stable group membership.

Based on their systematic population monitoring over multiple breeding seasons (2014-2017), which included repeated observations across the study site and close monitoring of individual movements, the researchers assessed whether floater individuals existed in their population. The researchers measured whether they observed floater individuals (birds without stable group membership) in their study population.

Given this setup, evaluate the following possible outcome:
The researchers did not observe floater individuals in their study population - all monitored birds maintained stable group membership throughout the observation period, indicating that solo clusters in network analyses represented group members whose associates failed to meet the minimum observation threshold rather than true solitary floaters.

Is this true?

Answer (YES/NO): YES